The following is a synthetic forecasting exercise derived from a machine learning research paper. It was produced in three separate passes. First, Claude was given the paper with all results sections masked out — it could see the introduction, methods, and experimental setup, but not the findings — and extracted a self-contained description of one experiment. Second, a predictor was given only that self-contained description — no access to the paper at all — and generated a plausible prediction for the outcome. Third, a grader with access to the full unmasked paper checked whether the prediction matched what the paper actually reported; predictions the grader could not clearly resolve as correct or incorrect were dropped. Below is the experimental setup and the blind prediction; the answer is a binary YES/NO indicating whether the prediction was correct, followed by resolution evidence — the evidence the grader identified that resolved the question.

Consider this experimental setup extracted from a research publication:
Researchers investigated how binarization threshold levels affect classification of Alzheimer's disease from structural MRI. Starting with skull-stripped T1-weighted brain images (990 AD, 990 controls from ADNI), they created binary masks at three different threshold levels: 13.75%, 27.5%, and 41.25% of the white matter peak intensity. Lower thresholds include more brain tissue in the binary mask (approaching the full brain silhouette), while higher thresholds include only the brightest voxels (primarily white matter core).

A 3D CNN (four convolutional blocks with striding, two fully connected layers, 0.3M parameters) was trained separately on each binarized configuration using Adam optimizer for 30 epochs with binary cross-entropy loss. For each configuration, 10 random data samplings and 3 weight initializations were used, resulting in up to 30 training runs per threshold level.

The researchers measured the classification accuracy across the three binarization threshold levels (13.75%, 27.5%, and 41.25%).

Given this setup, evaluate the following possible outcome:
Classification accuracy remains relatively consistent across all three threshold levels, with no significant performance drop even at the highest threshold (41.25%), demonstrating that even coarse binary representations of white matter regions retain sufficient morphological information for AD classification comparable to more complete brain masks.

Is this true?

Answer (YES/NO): YES